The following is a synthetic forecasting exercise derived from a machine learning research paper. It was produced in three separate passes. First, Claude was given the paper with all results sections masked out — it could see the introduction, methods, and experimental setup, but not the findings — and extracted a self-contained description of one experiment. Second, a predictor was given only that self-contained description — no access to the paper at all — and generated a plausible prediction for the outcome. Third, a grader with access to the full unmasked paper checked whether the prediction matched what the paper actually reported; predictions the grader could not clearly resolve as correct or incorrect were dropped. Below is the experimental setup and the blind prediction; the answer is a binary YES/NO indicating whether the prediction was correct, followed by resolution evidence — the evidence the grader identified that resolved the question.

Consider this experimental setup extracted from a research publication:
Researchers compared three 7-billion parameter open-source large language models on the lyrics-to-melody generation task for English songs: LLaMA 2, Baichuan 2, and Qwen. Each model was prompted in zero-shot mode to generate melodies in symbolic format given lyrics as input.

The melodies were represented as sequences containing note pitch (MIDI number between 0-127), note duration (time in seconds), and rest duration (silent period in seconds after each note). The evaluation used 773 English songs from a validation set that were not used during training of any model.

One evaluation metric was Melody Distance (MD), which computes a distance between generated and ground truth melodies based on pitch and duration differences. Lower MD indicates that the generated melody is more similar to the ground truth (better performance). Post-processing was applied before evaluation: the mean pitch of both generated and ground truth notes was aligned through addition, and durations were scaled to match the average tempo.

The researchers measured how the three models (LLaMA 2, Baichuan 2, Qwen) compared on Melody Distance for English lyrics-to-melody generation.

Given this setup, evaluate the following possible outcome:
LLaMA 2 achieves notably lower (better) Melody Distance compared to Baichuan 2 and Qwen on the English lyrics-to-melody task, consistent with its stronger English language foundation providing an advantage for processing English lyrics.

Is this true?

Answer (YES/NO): NO